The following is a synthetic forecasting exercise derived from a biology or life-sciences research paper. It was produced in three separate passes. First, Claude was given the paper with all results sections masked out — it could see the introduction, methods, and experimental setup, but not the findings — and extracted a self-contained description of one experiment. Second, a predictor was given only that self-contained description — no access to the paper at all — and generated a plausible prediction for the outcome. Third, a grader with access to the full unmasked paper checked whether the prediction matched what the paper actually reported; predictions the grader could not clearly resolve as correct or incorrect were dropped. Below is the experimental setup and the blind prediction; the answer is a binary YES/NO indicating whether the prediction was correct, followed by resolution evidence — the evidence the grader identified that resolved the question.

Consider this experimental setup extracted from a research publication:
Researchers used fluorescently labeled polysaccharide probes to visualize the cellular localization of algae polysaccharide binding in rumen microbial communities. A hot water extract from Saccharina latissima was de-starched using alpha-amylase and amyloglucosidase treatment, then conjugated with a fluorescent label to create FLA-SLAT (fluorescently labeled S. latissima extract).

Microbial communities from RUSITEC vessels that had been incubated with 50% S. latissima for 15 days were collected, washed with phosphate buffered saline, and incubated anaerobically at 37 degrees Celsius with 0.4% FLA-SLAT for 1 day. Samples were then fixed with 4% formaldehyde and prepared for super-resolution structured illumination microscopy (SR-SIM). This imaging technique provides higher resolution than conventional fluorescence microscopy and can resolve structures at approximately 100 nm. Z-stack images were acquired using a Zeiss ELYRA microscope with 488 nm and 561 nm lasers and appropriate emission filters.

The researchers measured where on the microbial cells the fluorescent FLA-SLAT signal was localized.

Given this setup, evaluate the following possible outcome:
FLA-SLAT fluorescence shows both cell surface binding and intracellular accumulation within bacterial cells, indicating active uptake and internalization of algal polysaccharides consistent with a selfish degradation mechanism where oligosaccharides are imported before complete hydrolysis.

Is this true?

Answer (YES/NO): NO